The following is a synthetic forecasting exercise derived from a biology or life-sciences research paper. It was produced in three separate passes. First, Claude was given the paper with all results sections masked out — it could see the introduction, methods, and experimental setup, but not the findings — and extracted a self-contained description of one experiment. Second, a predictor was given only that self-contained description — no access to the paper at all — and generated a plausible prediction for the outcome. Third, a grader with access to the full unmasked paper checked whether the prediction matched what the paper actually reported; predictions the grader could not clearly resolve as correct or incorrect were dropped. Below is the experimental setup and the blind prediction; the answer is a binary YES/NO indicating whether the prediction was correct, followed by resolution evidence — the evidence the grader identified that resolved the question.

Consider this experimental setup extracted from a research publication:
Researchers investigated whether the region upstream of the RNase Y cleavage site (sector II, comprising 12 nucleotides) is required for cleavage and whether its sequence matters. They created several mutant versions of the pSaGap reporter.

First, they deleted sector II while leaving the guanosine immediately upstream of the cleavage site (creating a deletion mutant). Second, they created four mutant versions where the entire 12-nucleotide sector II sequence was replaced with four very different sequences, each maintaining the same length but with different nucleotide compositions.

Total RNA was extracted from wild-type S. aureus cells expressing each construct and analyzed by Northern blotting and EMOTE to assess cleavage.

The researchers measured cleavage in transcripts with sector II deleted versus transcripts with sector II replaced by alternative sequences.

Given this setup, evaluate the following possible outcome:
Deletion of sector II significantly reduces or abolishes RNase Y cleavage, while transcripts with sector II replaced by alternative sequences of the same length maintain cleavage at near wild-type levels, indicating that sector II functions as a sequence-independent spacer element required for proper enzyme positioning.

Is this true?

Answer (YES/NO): YES